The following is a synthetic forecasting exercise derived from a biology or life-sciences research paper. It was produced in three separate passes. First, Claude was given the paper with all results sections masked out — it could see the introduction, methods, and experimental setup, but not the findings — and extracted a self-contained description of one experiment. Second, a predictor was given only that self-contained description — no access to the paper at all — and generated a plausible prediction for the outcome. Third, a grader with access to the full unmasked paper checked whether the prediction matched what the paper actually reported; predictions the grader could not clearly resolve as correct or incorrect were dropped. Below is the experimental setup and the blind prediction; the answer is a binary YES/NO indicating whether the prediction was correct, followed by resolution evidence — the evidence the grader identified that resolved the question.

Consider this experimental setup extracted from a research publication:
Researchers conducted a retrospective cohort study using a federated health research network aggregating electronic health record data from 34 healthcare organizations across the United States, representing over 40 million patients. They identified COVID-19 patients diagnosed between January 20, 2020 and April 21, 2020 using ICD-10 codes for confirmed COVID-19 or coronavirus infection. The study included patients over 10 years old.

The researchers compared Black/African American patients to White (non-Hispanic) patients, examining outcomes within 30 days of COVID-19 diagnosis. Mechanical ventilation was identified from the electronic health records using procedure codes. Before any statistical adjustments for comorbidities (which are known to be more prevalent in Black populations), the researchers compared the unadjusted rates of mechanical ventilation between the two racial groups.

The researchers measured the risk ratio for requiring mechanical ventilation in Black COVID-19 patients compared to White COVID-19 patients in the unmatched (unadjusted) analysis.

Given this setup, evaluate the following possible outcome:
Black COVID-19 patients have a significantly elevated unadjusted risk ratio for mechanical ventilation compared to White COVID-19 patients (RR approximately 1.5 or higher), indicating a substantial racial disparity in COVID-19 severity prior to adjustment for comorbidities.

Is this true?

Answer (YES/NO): YES